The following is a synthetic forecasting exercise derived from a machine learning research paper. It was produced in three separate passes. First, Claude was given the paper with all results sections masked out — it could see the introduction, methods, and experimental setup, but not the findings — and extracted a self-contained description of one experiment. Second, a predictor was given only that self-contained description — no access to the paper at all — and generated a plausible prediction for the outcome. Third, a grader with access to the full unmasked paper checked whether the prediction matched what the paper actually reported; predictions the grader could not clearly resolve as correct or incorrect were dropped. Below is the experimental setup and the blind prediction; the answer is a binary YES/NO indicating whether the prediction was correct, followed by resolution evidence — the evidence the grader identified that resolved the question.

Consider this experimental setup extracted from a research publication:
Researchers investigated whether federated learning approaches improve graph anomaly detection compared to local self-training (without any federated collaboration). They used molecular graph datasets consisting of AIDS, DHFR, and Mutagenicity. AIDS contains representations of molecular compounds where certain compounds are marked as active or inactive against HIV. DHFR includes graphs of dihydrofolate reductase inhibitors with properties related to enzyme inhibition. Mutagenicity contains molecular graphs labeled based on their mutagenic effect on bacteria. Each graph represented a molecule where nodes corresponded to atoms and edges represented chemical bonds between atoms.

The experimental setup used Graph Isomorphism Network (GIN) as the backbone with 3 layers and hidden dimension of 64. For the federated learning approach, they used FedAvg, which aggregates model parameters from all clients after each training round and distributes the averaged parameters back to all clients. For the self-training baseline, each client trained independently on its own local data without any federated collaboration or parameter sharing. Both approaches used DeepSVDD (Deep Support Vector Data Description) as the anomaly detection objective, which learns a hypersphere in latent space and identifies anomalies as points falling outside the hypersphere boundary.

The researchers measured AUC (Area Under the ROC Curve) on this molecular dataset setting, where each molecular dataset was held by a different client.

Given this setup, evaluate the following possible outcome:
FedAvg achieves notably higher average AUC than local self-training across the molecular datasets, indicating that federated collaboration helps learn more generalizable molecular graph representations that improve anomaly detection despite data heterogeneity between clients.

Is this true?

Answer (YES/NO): NO